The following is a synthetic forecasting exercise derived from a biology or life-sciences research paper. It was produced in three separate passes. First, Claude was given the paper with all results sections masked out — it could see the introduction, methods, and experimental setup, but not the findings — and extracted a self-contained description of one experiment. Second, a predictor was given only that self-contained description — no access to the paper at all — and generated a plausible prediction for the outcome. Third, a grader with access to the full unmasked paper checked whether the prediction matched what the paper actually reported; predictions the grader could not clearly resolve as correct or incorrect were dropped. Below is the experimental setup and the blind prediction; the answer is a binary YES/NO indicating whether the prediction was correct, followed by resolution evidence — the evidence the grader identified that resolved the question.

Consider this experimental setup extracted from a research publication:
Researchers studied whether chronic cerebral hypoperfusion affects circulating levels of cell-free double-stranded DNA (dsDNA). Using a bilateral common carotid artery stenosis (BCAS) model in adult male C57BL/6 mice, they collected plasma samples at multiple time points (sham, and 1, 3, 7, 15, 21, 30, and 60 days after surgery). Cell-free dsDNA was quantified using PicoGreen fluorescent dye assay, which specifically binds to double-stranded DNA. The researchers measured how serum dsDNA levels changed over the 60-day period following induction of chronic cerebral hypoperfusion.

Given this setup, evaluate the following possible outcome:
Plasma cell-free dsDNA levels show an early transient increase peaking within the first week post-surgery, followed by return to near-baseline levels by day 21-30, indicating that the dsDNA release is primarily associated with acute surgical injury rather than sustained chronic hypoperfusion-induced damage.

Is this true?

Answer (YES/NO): NO